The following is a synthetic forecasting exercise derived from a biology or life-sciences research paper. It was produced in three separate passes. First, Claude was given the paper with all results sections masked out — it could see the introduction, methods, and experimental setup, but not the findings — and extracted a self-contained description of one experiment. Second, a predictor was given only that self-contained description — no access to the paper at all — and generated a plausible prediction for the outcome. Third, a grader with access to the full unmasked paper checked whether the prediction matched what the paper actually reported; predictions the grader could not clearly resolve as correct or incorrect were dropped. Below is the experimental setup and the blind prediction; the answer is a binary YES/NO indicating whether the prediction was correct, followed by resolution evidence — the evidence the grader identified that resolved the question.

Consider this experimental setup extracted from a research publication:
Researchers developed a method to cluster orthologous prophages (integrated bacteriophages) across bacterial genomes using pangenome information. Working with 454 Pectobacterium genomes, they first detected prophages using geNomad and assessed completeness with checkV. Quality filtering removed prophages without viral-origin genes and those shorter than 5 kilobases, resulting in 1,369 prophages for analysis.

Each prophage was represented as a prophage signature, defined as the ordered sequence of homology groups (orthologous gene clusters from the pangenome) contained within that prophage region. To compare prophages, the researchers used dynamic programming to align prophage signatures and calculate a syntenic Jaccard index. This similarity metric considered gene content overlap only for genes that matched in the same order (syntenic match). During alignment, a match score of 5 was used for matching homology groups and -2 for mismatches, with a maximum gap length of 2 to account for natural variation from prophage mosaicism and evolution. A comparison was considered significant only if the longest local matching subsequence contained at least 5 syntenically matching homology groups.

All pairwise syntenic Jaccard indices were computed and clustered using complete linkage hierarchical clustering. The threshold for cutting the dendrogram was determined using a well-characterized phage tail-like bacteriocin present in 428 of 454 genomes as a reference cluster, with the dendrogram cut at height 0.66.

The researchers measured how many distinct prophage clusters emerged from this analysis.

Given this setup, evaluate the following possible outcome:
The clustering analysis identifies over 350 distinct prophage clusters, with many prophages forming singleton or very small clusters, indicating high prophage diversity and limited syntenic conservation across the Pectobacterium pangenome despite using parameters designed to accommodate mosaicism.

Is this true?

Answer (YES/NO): YES